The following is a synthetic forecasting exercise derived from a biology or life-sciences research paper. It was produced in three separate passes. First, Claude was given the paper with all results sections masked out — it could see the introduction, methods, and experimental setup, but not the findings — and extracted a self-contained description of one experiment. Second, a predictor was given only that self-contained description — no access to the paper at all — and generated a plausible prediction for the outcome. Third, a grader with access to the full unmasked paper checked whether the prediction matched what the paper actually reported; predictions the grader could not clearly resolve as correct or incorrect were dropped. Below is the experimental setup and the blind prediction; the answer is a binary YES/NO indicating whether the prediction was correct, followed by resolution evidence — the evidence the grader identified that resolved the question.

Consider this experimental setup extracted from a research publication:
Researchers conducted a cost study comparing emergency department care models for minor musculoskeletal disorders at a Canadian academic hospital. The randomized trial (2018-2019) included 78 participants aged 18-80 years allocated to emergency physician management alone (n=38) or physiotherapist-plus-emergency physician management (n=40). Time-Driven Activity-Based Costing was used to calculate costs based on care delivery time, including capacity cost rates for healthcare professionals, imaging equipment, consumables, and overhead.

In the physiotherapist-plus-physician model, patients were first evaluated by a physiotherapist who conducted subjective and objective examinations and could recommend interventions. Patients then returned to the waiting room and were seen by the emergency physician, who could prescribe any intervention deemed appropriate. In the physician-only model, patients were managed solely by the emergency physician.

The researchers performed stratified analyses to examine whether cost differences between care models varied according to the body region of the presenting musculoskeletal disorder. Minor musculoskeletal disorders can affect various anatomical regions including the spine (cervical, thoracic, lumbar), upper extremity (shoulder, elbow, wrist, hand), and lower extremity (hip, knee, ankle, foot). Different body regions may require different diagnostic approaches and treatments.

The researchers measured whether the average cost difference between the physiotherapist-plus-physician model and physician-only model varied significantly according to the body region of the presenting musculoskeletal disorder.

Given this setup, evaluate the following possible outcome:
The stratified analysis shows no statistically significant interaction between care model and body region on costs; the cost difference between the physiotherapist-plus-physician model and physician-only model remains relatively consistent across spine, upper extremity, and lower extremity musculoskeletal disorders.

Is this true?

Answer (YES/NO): YES